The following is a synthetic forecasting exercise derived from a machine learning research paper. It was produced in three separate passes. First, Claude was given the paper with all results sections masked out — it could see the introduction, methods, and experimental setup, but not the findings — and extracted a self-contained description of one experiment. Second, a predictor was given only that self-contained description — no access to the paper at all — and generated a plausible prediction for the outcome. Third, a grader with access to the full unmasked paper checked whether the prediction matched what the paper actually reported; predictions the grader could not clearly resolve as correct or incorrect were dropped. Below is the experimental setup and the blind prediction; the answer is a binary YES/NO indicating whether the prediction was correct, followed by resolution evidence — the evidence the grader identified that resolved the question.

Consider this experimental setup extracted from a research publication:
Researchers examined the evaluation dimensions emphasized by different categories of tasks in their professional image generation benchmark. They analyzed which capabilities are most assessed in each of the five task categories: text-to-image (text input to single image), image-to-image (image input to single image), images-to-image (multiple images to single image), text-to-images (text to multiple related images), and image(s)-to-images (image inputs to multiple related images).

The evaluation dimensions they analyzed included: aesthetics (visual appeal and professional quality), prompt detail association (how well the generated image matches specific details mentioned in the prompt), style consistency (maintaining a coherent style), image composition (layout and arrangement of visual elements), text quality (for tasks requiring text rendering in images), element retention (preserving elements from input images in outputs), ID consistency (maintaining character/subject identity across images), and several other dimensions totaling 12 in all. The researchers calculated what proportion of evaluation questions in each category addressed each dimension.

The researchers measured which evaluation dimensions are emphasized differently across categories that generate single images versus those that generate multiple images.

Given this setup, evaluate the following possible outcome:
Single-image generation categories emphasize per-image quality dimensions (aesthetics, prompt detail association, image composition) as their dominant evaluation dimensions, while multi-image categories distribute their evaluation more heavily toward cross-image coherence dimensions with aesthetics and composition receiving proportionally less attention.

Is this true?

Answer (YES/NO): NO